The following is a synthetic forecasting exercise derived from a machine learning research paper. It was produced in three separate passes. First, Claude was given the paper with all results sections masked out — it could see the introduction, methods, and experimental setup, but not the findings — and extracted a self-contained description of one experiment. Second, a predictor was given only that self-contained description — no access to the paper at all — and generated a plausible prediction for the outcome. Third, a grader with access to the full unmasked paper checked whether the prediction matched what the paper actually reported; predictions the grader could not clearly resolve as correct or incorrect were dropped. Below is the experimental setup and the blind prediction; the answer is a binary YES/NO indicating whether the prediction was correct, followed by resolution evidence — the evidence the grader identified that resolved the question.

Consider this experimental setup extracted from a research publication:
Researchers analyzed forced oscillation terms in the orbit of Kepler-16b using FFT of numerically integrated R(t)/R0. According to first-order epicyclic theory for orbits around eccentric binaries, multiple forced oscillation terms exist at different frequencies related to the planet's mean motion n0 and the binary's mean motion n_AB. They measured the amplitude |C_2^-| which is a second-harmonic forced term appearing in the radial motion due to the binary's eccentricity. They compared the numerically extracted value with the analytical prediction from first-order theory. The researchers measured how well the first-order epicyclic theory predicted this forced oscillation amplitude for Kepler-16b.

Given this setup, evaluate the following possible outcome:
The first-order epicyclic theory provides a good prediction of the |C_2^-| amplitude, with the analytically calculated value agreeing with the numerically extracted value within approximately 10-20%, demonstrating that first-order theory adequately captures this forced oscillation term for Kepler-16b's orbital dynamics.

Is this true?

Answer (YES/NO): NO